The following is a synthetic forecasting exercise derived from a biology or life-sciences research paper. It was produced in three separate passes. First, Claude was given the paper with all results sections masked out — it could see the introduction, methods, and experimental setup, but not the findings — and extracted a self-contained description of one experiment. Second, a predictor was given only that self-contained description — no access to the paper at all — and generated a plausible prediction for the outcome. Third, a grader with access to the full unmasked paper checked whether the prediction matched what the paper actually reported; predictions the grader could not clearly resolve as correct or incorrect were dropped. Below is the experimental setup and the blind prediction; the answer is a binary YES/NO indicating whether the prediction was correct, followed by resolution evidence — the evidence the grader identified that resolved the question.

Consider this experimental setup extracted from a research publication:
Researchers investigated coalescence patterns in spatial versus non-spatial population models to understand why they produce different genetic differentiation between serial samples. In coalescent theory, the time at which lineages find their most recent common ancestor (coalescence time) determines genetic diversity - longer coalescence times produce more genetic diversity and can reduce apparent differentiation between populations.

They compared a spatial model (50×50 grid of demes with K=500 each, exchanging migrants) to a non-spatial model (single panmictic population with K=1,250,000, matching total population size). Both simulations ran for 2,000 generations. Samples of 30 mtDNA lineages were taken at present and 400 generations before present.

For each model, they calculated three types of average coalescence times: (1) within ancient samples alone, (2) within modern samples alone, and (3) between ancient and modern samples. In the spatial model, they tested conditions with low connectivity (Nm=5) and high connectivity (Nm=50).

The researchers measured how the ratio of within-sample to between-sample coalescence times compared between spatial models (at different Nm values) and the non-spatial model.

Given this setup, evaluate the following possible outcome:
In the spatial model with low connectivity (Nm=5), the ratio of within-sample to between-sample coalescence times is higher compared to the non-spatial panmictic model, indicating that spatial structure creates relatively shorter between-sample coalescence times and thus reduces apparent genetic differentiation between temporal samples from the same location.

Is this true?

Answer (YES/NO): NO